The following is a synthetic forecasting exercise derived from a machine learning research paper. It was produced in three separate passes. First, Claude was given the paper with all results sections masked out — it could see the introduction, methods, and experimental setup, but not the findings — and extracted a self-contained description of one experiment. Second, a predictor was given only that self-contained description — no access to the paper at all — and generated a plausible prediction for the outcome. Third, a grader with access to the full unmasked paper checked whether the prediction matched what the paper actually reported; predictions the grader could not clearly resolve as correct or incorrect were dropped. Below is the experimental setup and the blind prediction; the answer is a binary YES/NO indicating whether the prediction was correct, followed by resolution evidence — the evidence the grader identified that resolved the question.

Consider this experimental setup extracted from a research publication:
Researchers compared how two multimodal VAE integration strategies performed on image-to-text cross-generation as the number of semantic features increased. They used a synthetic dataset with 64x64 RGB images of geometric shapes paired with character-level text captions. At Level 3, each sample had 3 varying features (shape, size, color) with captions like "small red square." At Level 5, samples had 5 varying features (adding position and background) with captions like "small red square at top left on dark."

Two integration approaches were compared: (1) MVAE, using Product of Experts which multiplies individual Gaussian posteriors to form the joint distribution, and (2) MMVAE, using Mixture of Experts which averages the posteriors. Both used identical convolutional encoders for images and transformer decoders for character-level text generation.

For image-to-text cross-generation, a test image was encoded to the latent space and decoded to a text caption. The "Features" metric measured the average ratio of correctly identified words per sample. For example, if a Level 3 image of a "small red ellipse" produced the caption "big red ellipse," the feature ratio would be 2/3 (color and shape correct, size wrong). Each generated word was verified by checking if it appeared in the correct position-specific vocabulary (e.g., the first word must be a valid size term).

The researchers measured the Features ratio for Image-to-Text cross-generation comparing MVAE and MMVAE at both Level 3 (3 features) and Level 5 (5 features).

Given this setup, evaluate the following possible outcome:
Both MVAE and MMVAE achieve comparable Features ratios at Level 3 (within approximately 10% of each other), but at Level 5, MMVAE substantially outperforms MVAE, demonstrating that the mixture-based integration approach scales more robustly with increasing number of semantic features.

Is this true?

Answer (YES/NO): NO